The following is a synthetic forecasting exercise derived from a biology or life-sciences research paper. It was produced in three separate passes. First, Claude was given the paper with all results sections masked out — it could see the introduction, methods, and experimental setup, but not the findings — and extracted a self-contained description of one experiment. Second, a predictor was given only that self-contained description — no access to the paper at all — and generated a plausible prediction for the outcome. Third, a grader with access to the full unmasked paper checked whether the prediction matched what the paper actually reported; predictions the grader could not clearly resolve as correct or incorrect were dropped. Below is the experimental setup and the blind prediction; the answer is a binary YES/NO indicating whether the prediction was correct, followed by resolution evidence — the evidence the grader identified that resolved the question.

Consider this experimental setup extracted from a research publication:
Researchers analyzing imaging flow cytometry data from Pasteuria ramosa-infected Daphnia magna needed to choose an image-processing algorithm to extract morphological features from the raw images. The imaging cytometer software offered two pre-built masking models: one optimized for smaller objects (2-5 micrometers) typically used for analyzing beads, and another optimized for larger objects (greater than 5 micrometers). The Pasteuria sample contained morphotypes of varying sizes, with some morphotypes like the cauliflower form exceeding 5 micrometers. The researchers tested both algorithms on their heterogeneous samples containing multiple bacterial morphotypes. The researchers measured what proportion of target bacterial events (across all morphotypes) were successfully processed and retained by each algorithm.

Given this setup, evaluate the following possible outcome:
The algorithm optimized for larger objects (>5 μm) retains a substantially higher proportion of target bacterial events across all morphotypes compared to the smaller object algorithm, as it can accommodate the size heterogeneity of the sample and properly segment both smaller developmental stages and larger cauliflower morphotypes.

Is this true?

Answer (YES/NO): NO